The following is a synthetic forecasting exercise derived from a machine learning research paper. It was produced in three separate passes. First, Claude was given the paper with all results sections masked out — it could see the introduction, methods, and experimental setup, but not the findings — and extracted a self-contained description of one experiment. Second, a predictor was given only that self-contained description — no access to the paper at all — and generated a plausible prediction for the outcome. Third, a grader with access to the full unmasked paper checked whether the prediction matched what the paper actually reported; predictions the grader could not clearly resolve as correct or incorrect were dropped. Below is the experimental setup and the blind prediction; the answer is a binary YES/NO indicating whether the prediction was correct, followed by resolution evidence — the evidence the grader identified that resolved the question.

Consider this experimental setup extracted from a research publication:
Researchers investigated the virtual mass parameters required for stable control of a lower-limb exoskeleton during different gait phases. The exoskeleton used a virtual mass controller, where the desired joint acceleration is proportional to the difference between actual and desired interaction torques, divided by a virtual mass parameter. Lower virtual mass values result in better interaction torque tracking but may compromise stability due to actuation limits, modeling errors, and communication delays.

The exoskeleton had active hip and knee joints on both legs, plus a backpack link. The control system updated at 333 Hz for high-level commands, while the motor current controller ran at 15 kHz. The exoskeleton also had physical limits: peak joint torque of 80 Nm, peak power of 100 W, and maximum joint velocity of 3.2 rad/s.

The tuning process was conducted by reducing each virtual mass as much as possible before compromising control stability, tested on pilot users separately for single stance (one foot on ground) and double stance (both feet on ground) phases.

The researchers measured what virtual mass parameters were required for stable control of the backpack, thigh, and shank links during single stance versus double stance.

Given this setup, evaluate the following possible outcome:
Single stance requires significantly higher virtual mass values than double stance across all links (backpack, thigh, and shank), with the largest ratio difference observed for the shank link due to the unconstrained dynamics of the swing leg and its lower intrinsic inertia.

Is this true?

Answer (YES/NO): NO